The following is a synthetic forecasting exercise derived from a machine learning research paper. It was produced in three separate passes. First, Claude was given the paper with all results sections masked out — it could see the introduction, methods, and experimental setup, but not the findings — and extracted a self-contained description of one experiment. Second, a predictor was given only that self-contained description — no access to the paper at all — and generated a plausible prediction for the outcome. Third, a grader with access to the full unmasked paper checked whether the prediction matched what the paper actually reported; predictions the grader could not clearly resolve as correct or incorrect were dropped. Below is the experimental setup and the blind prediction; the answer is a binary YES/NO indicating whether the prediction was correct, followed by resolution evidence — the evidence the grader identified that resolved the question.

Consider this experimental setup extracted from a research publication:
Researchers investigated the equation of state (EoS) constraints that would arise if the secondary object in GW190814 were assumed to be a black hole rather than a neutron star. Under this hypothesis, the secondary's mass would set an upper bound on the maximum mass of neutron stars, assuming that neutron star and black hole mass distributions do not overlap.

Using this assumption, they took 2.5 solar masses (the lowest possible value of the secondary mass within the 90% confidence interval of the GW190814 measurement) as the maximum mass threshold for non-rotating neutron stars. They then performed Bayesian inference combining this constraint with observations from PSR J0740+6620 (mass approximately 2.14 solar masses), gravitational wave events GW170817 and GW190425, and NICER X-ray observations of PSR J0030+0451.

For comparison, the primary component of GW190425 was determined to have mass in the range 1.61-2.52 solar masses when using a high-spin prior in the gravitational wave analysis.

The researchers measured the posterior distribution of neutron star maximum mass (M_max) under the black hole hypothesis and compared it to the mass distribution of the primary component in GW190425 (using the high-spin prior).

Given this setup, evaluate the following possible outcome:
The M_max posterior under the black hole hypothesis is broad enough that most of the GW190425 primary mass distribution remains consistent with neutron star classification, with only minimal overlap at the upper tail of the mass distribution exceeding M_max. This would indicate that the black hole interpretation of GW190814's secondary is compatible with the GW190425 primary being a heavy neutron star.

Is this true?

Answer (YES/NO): NO